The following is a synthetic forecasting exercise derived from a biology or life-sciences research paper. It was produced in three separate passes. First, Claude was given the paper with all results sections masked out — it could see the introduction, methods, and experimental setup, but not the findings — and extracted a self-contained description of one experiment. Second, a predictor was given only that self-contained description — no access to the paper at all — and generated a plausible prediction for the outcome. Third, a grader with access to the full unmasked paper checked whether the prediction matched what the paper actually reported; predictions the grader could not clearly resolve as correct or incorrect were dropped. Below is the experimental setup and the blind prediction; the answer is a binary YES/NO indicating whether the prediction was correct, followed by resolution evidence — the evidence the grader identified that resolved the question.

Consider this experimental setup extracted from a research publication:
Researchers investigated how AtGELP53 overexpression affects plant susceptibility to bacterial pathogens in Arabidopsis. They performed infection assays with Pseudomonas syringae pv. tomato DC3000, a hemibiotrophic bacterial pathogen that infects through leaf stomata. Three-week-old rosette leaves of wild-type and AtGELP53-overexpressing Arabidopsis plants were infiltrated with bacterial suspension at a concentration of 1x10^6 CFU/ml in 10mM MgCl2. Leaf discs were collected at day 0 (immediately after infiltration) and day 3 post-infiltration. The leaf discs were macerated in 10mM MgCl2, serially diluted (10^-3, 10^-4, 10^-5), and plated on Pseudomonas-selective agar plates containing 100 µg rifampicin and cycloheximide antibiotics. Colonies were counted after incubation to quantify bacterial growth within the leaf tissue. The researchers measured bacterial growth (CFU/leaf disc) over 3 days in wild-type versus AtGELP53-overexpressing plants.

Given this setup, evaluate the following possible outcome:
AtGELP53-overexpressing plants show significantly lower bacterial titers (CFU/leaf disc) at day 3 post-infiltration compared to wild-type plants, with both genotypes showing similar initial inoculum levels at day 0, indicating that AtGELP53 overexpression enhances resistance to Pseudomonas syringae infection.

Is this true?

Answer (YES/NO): YES